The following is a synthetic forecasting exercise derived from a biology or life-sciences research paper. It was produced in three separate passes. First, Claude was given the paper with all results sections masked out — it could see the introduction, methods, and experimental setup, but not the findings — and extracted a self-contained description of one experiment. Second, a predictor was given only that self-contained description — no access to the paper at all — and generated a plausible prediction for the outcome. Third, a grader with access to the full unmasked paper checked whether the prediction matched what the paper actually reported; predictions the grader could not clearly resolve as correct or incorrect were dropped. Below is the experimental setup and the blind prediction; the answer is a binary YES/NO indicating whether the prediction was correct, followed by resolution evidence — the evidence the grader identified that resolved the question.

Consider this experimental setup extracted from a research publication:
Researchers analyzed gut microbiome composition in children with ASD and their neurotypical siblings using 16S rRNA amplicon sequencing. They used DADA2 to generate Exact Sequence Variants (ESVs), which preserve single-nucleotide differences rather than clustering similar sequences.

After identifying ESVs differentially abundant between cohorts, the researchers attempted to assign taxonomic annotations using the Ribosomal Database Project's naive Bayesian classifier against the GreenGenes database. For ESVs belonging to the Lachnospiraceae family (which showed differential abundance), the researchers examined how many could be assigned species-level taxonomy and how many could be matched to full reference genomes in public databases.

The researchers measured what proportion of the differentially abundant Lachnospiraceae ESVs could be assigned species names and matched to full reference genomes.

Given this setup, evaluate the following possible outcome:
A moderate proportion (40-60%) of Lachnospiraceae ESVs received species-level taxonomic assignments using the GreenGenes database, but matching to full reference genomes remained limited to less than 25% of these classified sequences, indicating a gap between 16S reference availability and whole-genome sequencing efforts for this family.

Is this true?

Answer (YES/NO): NO